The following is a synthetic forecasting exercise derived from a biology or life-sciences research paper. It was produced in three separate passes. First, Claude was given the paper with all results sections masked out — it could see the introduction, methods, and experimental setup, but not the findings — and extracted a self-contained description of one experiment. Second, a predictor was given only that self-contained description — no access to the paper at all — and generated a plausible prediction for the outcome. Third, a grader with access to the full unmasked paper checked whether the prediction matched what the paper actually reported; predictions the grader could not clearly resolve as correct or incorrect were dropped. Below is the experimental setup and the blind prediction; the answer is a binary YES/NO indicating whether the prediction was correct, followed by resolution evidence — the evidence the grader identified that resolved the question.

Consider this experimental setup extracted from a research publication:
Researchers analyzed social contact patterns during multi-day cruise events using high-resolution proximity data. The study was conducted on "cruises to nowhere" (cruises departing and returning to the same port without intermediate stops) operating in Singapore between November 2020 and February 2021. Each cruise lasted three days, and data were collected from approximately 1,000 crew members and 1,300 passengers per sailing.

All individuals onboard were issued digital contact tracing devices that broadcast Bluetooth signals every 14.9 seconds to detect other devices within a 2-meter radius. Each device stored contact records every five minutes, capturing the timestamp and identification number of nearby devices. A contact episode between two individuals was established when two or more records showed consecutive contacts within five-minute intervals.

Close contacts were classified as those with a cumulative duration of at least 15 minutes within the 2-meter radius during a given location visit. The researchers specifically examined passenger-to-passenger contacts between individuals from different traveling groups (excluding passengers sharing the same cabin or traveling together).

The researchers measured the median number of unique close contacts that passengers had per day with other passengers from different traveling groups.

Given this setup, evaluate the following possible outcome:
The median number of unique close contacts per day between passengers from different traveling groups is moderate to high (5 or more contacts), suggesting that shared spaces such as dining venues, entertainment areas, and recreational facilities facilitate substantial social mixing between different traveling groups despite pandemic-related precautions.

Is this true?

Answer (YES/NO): YES